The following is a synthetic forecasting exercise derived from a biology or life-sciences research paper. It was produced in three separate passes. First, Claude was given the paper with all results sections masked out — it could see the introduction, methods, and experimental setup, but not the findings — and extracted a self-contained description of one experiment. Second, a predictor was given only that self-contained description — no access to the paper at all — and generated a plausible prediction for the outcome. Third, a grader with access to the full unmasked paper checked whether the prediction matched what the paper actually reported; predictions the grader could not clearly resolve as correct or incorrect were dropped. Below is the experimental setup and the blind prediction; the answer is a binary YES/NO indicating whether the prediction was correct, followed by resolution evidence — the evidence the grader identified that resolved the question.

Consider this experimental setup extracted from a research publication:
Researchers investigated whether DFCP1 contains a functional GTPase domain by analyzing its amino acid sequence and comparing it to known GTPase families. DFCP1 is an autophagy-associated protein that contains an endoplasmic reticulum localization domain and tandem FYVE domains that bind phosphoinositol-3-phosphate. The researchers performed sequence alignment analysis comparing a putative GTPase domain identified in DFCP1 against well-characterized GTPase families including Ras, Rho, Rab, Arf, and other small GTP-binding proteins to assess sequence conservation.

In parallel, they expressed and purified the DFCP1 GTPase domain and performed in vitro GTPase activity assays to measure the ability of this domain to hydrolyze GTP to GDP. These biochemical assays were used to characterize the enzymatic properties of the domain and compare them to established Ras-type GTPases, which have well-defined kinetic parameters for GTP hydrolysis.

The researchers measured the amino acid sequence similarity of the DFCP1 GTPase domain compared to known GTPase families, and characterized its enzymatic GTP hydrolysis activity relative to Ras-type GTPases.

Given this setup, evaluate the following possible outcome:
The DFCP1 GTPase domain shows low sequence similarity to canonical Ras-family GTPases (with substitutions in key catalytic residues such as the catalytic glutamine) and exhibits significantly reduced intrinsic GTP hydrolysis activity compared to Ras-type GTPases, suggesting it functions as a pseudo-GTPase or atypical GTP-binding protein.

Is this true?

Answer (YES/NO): NO